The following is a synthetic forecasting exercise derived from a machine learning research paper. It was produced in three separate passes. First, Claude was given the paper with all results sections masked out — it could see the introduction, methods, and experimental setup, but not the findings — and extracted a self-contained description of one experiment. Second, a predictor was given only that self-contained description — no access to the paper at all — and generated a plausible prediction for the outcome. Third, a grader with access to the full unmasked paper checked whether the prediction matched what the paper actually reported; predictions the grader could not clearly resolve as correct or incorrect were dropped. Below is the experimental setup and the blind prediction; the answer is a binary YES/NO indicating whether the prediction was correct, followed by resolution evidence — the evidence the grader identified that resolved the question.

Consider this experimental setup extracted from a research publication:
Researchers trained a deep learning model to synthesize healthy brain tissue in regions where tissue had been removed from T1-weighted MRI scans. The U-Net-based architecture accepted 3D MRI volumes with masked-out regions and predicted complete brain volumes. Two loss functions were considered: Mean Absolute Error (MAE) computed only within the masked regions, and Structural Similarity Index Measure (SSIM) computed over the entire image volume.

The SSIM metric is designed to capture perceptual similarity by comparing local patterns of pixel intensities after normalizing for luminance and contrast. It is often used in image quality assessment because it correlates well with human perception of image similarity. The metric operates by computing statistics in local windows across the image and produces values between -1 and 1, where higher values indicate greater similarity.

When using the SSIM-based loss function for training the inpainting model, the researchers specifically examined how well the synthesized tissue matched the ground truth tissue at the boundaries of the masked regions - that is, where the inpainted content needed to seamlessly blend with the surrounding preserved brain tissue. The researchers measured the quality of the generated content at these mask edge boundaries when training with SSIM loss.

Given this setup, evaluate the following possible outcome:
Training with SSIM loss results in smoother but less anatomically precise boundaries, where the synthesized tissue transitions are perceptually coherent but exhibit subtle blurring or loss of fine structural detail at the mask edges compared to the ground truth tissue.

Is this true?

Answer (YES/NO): NO